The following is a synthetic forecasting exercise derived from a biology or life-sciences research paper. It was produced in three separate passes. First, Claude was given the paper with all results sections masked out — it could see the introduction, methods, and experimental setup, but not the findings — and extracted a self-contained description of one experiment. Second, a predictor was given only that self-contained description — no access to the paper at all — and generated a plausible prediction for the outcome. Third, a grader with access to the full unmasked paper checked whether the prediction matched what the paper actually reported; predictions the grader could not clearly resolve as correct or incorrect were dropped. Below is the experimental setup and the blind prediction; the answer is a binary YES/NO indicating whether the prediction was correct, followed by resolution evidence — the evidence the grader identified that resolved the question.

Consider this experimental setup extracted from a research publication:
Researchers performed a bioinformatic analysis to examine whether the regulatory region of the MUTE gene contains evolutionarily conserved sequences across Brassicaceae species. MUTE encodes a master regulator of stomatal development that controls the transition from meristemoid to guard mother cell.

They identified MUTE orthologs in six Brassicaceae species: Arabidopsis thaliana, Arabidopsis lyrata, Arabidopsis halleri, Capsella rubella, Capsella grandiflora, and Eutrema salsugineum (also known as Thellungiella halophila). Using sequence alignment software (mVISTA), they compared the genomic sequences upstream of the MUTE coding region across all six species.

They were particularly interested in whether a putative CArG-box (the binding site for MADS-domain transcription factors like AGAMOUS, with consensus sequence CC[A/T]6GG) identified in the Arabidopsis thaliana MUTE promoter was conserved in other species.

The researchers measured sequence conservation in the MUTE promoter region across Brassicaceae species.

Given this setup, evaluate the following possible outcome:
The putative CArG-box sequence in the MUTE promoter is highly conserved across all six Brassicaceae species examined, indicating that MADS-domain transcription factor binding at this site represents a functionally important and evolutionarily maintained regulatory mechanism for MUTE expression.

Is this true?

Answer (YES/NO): YES